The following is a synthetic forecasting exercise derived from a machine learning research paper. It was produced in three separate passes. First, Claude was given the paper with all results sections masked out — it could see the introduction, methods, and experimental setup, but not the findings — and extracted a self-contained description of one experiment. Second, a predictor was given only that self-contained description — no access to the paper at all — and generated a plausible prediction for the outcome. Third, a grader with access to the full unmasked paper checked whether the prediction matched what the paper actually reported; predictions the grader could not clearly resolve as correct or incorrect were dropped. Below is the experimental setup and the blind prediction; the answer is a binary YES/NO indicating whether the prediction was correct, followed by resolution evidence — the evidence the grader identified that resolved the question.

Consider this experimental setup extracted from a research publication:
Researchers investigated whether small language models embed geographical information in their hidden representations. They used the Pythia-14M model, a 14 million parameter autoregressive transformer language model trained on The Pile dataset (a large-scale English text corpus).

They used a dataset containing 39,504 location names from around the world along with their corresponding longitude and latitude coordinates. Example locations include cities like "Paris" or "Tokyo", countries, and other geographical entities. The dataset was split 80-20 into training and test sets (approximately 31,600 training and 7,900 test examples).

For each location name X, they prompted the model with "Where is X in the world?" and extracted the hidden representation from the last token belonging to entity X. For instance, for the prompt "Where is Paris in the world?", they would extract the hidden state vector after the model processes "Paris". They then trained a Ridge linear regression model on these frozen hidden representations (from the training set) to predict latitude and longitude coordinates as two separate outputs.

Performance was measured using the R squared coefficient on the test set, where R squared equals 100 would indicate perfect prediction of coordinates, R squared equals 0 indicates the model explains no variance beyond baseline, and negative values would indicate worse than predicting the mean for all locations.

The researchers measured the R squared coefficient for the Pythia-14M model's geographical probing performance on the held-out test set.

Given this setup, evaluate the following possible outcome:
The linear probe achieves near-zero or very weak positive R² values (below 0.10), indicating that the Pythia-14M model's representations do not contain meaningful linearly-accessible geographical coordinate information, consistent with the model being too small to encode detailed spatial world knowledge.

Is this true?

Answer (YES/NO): NO